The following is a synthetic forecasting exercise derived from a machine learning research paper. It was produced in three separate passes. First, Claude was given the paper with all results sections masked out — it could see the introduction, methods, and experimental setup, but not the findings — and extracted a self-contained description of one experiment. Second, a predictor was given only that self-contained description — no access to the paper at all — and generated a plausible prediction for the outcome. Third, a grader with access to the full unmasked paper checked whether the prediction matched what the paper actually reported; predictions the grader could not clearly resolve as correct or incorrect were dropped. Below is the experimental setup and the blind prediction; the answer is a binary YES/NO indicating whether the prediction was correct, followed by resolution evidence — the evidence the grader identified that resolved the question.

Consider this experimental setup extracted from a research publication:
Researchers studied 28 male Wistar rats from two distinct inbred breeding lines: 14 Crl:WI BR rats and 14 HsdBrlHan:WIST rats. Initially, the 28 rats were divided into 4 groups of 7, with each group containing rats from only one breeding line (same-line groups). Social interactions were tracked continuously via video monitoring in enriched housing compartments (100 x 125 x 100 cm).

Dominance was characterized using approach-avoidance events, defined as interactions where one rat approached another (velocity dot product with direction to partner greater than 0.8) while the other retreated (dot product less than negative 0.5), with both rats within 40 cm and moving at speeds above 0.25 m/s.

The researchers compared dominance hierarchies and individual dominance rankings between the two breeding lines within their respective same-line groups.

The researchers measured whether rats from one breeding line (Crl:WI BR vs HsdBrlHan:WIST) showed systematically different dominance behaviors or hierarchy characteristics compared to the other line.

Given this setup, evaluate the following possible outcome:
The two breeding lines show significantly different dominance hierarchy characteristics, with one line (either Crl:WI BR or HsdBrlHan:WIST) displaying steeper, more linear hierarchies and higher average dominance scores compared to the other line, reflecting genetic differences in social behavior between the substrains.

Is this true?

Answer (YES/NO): NO